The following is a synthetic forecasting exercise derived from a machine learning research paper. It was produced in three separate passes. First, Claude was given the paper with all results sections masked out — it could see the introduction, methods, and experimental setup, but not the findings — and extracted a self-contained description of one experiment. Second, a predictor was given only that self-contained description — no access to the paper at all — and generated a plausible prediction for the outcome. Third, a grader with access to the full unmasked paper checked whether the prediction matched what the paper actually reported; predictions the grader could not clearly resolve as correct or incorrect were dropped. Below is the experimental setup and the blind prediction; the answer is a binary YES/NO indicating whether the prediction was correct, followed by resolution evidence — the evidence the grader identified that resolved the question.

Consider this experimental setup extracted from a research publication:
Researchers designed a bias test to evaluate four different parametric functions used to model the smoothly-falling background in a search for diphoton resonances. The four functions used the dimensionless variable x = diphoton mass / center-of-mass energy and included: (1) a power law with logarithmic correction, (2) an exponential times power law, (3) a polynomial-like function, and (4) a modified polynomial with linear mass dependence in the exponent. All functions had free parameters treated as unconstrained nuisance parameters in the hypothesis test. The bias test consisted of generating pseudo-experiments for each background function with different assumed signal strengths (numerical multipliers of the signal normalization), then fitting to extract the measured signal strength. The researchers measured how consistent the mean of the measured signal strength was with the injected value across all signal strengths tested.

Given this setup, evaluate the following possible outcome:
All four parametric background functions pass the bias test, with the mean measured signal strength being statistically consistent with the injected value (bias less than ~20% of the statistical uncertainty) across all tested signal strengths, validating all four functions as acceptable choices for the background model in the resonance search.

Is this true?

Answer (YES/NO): NO